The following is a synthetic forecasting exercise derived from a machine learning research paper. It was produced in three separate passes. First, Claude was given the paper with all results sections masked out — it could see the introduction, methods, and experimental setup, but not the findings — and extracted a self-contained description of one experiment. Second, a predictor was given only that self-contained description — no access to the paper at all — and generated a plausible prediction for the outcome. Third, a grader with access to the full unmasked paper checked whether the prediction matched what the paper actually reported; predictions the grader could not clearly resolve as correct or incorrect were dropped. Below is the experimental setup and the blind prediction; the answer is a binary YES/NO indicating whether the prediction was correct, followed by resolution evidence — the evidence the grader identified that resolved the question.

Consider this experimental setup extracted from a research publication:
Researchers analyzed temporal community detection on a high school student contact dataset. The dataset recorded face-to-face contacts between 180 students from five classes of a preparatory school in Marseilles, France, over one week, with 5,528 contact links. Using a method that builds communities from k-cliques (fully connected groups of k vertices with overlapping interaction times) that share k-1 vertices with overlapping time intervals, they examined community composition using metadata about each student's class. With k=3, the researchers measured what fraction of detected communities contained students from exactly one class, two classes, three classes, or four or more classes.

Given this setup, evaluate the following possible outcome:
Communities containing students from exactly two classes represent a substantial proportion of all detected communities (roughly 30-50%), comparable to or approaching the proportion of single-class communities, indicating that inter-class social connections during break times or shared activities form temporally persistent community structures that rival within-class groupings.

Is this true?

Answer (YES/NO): NO